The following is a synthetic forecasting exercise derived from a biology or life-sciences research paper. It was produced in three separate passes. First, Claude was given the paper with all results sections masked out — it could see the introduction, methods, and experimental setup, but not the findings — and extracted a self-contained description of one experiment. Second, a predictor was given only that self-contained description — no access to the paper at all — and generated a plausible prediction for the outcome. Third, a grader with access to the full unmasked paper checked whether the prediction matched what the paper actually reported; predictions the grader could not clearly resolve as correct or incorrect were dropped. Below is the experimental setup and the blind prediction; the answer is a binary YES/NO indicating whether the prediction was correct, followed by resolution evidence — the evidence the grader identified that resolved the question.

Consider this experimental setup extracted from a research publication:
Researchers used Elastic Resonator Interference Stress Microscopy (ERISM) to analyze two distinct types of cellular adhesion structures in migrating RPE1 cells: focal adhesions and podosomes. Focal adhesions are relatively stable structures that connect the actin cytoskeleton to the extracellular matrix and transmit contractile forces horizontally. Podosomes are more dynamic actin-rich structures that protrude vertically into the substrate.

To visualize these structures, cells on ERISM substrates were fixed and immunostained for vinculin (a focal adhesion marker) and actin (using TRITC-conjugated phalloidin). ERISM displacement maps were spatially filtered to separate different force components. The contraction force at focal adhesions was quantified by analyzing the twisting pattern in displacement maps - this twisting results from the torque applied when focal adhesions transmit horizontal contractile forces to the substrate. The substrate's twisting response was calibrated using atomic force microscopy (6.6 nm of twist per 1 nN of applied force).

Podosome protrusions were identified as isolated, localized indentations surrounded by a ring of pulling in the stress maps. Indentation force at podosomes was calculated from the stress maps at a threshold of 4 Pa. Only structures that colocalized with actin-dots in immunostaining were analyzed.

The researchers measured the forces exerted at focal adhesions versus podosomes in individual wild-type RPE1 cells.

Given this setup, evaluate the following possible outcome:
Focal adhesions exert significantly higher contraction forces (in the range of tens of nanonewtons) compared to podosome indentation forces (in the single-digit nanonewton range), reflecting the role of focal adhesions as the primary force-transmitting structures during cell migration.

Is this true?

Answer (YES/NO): NO